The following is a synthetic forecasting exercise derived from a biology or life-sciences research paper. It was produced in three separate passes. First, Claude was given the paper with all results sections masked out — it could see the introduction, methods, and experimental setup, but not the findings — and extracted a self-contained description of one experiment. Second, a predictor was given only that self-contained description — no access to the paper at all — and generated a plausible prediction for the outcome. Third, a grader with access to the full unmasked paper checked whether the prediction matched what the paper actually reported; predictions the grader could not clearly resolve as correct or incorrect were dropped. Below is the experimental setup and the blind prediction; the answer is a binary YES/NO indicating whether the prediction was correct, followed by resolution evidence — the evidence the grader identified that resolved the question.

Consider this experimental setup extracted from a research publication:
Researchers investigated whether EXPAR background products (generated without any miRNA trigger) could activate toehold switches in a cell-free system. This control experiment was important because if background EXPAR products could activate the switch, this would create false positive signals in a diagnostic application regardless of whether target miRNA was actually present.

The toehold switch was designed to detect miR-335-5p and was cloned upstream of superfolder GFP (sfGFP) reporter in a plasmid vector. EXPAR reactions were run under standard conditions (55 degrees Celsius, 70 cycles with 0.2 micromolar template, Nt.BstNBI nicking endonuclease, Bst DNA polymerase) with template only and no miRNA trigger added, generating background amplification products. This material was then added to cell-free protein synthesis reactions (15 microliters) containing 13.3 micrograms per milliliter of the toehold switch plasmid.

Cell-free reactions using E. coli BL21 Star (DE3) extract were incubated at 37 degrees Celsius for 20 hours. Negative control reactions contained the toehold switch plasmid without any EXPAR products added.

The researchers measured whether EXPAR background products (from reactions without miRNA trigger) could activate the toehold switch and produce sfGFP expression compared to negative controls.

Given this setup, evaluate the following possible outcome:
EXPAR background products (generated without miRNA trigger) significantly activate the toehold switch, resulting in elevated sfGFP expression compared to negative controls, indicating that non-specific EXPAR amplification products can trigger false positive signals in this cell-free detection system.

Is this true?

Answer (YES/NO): NO